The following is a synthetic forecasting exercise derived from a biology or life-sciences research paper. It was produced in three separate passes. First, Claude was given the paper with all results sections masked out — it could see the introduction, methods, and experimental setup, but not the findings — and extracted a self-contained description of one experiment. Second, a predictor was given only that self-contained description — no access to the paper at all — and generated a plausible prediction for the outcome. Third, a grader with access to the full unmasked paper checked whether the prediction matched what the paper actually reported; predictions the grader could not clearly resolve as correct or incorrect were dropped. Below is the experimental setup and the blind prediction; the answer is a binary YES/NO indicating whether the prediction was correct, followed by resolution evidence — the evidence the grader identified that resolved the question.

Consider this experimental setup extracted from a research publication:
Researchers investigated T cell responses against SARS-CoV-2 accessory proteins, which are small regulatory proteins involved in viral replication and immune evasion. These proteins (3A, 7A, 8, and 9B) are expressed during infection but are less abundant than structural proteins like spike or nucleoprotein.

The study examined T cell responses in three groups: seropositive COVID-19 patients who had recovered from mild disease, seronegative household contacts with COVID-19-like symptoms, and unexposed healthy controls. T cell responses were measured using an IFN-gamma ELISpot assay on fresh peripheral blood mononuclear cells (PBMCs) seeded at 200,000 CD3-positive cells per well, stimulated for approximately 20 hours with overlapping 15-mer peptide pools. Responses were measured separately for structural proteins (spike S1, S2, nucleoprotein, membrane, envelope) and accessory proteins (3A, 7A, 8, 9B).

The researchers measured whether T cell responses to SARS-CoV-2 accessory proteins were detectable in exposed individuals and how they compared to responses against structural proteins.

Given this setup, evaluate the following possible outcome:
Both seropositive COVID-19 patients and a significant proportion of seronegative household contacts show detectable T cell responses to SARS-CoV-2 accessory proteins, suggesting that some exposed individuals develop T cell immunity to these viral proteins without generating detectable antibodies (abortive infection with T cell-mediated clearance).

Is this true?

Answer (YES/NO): YES